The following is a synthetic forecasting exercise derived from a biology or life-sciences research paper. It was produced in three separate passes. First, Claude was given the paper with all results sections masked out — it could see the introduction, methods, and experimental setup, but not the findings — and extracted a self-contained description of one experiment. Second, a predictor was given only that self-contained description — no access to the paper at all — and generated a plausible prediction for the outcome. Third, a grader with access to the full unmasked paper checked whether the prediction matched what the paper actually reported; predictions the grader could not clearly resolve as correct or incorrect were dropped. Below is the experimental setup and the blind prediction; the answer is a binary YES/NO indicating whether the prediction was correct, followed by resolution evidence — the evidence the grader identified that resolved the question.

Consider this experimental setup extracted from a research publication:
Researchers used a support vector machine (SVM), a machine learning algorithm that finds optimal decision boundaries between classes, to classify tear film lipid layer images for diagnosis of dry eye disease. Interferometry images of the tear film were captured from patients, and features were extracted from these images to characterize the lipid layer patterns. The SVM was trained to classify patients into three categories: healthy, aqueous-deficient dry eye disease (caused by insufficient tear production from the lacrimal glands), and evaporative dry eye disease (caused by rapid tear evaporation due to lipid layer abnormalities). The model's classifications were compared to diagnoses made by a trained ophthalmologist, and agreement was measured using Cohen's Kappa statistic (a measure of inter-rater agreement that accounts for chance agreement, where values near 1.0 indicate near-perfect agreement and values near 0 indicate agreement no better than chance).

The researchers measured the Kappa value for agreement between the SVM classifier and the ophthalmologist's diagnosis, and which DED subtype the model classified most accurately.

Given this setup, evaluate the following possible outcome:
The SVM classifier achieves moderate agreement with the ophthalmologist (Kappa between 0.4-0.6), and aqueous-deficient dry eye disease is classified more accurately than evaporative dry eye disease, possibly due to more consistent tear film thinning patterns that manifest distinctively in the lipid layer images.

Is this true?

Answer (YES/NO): NO